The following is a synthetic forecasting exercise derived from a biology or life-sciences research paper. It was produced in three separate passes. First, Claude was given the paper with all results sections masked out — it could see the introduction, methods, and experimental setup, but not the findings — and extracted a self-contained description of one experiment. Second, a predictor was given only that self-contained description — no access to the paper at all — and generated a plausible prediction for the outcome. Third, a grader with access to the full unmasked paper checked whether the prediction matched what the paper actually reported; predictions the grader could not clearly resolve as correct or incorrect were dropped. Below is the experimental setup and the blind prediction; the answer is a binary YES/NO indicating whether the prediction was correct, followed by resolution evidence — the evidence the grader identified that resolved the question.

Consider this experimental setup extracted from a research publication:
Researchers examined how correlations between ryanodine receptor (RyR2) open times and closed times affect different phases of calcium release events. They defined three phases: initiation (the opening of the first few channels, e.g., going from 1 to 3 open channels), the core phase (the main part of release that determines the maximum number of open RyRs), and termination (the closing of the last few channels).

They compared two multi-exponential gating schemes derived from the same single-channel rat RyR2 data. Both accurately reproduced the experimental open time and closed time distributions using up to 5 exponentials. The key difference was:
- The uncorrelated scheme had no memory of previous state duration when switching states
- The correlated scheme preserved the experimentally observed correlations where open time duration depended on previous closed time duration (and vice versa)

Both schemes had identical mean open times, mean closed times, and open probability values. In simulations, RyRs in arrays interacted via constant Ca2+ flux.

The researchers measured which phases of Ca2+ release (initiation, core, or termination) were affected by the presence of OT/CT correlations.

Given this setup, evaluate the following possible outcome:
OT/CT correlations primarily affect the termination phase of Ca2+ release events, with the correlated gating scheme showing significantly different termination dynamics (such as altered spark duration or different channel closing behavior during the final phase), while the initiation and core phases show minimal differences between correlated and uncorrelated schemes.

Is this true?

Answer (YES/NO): NO